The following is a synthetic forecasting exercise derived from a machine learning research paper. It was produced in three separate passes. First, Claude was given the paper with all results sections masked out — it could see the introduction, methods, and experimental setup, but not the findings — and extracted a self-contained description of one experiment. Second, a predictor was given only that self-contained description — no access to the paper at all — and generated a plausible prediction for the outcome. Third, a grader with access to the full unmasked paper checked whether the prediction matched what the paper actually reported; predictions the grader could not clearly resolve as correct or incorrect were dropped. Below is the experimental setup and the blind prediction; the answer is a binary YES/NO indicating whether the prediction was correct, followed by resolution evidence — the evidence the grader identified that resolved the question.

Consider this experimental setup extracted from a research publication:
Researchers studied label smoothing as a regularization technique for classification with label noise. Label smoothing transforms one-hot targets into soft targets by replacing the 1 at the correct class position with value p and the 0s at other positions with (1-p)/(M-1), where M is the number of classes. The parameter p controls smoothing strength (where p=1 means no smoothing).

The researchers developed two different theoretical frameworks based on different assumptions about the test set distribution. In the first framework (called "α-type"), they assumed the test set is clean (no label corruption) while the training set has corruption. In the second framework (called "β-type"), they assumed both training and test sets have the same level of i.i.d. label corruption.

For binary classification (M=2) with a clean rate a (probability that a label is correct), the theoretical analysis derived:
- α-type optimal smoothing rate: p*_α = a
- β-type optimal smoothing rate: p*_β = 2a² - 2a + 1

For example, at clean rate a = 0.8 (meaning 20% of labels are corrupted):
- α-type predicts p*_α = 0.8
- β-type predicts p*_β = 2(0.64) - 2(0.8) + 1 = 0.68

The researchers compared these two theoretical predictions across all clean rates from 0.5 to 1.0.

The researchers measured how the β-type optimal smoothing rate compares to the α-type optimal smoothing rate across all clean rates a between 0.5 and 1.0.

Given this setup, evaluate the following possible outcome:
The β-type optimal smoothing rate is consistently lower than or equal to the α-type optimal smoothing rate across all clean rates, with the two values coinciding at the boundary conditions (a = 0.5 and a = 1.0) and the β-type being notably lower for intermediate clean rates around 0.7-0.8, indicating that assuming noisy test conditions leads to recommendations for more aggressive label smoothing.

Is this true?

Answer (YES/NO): YES